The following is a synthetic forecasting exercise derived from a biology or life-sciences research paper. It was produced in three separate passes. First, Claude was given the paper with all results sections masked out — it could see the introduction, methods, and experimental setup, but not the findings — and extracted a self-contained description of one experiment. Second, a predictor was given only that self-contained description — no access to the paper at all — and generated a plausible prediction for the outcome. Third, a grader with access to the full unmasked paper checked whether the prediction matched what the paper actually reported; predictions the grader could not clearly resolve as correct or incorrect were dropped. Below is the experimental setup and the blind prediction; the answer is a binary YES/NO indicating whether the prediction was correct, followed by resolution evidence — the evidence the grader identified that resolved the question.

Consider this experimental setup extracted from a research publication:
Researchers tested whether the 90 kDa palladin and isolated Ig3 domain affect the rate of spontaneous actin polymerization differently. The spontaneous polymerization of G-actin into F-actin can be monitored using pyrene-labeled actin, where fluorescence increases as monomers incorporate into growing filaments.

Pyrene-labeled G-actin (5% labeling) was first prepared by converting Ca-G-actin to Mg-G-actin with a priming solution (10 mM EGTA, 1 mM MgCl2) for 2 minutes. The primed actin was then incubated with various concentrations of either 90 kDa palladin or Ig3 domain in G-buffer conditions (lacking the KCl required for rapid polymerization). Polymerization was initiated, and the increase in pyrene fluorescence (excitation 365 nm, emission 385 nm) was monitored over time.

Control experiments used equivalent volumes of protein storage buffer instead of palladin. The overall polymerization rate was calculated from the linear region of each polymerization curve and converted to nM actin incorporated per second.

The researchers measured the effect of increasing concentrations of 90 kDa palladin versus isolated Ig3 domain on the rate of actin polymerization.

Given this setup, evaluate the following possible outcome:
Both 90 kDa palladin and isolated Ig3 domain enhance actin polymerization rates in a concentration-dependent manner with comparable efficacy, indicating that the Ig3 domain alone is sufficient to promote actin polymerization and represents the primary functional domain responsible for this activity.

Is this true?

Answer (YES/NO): NO